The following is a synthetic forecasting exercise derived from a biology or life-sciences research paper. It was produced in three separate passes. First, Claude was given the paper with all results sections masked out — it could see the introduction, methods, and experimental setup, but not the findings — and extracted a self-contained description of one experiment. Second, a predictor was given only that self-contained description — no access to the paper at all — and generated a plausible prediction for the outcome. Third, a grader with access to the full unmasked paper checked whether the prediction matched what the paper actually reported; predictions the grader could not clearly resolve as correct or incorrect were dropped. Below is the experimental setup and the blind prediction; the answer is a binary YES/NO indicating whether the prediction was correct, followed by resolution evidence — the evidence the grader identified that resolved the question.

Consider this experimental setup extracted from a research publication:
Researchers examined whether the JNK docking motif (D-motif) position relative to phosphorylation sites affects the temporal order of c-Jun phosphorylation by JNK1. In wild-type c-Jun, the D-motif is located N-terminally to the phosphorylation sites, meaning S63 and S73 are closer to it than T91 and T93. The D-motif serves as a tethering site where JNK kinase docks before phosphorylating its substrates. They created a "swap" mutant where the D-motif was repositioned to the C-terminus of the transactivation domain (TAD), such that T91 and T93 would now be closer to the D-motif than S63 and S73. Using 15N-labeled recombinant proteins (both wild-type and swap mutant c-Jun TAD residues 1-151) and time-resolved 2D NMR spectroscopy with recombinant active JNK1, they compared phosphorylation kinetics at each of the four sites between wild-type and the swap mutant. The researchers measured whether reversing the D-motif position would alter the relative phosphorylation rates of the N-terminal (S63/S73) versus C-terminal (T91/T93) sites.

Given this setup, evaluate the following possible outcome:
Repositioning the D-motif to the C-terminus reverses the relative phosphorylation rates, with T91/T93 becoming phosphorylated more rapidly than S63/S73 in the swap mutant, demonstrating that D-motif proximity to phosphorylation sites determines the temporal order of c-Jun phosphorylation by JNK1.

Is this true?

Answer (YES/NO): NO